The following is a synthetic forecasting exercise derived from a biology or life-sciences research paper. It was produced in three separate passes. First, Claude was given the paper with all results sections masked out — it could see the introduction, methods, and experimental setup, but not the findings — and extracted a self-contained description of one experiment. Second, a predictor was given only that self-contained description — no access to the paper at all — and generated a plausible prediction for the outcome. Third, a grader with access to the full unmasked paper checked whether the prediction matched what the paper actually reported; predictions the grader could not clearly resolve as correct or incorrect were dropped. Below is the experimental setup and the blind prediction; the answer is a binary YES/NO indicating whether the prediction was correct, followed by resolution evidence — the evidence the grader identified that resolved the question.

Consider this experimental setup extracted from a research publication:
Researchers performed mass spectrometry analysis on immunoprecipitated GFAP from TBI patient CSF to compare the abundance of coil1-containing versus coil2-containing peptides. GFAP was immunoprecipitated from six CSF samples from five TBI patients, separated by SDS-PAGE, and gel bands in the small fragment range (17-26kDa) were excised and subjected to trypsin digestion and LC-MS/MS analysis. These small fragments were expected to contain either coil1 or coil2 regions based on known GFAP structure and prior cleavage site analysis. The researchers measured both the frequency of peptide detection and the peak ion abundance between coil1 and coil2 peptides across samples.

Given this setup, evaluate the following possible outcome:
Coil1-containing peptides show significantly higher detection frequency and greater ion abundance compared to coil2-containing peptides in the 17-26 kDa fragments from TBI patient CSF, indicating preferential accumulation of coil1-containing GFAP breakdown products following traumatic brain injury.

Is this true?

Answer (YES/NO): YES